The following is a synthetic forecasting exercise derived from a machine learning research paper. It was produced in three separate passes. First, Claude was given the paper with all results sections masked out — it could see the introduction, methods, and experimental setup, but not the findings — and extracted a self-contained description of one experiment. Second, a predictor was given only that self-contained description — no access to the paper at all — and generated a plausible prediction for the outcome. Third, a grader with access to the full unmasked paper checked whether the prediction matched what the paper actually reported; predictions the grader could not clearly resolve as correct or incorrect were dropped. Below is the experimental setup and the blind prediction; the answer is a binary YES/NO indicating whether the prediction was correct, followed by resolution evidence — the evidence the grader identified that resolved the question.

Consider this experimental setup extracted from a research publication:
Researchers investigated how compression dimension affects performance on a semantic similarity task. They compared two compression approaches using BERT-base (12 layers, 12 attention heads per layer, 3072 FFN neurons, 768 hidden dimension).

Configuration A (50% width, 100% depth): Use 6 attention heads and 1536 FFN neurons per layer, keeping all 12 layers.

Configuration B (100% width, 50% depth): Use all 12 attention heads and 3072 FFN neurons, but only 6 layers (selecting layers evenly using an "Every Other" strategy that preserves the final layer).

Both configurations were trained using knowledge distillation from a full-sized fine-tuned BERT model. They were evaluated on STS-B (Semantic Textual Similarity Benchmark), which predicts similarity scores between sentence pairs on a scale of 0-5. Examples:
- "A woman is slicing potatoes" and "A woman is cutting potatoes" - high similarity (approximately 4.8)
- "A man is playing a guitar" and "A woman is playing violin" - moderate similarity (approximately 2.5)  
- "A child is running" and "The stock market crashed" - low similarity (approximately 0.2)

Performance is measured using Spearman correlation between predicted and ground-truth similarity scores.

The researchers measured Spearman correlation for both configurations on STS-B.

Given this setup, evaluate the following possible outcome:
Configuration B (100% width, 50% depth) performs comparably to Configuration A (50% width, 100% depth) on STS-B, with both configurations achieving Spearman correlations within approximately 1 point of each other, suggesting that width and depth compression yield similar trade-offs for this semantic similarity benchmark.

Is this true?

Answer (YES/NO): NO